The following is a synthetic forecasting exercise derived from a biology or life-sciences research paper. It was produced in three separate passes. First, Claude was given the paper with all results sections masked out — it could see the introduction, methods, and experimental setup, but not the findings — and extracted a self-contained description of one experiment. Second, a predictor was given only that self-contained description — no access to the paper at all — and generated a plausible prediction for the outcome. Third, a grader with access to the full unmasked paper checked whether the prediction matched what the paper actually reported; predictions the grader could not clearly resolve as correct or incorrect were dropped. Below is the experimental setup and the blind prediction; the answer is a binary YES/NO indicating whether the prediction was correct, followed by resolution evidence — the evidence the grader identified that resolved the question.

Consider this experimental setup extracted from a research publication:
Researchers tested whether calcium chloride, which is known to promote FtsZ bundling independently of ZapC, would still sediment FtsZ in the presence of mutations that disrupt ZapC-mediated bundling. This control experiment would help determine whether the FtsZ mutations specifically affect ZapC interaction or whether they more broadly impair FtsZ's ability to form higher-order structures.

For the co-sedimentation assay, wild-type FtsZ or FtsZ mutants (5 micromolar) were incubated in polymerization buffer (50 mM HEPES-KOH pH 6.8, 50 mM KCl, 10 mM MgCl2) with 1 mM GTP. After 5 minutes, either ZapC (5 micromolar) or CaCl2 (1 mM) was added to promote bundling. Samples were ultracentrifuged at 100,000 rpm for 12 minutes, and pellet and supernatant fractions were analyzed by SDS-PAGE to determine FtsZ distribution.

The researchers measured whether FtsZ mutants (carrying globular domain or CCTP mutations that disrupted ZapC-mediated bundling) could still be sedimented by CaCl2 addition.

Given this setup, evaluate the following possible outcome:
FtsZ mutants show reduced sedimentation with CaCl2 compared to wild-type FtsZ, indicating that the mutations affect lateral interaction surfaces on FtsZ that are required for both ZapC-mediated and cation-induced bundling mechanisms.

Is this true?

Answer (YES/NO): NO